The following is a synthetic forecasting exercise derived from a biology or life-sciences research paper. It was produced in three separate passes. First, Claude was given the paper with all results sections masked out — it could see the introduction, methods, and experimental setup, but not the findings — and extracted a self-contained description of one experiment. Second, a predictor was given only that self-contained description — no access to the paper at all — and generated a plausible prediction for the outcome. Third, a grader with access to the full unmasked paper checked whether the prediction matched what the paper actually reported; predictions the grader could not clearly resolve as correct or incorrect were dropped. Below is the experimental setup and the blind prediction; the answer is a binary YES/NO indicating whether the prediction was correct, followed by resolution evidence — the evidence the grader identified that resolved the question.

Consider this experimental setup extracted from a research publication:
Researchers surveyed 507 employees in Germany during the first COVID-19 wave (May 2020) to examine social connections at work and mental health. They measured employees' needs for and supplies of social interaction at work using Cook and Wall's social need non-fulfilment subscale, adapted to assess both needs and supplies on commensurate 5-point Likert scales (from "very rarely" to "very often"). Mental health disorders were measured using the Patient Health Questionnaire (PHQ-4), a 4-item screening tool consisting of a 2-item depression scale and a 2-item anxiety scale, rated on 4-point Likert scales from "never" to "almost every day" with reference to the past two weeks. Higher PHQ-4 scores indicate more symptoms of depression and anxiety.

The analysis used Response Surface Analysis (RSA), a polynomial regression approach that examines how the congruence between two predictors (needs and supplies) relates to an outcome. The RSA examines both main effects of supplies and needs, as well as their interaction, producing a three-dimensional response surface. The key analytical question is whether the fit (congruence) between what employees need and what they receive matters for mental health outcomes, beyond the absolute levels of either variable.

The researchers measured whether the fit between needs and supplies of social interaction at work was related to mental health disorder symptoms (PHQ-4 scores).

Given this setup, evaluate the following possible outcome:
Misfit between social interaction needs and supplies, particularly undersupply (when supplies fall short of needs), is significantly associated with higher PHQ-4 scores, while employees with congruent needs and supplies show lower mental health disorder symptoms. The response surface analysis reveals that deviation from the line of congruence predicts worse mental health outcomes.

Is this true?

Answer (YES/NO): NO